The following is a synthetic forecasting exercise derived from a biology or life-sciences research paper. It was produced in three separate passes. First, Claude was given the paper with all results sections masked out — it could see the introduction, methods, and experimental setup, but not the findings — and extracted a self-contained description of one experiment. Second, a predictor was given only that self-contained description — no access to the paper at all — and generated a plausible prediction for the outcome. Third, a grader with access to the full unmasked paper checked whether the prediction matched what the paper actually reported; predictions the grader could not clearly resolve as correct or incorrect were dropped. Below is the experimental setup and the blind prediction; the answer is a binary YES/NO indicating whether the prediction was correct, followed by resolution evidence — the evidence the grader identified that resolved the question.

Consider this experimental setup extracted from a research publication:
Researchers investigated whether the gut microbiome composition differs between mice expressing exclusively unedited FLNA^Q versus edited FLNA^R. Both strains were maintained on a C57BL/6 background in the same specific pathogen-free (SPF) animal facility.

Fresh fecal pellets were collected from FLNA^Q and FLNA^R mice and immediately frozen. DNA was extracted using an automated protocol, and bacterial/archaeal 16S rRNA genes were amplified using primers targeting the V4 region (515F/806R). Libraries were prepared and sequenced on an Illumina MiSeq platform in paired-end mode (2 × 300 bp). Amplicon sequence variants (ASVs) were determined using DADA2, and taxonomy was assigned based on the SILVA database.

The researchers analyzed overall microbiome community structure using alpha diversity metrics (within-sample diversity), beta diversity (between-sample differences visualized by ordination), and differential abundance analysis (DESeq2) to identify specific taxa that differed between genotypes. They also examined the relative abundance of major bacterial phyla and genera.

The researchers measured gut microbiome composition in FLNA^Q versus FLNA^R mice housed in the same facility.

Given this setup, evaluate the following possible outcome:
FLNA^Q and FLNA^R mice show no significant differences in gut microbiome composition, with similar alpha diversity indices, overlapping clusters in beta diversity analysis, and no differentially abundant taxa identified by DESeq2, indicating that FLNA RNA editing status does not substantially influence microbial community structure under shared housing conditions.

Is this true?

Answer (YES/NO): NO